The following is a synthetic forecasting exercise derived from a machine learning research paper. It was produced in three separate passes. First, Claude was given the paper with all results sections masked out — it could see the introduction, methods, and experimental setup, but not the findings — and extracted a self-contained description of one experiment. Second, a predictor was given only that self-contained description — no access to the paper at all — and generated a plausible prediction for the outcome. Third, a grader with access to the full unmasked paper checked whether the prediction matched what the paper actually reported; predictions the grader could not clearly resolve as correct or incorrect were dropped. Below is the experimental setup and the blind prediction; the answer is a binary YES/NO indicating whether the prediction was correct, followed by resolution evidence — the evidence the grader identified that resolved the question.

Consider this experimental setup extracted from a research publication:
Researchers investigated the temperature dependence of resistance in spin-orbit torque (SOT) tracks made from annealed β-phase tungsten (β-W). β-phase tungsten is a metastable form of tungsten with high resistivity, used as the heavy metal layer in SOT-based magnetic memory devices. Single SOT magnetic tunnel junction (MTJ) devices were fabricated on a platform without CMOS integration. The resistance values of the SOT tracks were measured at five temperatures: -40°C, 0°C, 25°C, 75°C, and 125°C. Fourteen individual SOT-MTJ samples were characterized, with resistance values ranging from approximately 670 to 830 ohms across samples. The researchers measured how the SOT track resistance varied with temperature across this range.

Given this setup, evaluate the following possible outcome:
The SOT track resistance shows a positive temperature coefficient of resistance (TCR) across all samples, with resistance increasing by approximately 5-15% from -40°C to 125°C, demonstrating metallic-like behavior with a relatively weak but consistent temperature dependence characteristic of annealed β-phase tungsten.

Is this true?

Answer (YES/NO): NO